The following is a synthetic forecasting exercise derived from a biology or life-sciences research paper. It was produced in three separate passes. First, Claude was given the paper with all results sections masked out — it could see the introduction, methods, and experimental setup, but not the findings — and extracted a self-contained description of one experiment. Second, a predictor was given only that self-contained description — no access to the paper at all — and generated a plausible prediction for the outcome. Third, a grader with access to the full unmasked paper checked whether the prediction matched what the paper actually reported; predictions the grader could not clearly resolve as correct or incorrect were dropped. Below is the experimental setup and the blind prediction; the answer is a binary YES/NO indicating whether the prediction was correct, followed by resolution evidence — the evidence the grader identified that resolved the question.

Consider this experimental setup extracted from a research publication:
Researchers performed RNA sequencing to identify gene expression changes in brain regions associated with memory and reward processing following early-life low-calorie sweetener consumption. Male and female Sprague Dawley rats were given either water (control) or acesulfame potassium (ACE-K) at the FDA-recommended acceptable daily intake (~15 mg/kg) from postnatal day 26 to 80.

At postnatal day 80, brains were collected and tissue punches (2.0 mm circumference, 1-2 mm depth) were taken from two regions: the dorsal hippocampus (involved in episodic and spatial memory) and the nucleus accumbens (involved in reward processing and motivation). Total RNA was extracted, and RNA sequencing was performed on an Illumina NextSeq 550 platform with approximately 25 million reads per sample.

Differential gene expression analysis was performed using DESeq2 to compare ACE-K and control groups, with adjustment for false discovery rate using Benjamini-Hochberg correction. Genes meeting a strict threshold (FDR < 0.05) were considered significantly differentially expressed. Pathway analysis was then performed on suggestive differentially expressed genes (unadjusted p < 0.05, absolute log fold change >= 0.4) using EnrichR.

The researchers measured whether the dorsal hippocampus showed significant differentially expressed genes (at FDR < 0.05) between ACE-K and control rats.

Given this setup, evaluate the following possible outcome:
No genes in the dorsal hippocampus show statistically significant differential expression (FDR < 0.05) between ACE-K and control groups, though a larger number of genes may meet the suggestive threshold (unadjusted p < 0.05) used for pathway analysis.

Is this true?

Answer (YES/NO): YES